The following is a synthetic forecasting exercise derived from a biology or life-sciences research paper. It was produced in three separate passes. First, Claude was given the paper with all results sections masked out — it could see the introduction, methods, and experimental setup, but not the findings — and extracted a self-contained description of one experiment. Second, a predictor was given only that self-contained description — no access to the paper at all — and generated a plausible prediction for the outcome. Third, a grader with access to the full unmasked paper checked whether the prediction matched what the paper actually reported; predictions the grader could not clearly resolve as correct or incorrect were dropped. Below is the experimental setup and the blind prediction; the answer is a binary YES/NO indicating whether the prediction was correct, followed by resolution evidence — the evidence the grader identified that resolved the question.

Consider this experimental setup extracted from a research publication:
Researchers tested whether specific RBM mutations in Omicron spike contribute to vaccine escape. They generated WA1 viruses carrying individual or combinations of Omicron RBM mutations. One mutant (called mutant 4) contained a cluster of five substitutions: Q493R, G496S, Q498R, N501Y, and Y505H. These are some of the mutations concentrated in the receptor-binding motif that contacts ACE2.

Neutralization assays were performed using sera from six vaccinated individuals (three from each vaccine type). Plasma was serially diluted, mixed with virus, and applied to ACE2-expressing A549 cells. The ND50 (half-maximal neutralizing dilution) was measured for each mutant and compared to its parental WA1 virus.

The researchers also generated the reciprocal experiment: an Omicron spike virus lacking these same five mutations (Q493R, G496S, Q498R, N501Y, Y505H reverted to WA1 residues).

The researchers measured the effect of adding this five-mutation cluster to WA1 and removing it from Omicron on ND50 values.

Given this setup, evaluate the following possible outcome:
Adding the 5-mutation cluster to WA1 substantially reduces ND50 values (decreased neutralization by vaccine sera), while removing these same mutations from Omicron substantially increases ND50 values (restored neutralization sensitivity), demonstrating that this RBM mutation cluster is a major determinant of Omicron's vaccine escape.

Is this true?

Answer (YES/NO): NO